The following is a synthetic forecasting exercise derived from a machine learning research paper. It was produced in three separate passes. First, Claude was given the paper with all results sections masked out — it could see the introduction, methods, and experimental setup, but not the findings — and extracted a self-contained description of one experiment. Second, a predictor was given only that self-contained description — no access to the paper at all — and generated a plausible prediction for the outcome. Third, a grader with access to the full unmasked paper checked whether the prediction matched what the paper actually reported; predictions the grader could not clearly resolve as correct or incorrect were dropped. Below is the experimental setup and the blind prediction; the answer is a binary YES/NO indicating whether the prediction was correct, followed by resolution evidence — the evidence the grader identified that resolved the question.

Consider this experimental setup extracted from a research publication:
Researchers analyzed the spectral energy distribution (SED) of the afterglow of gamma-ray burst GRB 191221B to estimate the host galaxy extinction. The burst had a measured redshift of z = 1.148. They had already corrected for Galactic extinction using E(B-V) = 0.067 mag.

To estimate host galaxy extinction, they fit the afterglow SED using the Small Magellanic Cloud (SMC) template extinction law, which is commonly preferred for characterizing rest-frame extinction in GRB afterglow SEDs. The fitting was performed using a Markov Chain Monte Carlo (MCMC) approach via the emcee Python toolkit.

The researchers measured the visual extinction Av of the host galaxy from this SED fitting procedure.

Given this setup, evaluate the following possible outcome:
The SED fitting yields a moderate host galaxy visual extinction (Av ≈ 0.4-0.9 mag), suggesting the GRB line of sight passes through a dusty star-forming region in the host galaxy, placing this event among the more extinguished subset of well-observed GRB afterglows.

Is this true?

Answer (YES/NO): NO